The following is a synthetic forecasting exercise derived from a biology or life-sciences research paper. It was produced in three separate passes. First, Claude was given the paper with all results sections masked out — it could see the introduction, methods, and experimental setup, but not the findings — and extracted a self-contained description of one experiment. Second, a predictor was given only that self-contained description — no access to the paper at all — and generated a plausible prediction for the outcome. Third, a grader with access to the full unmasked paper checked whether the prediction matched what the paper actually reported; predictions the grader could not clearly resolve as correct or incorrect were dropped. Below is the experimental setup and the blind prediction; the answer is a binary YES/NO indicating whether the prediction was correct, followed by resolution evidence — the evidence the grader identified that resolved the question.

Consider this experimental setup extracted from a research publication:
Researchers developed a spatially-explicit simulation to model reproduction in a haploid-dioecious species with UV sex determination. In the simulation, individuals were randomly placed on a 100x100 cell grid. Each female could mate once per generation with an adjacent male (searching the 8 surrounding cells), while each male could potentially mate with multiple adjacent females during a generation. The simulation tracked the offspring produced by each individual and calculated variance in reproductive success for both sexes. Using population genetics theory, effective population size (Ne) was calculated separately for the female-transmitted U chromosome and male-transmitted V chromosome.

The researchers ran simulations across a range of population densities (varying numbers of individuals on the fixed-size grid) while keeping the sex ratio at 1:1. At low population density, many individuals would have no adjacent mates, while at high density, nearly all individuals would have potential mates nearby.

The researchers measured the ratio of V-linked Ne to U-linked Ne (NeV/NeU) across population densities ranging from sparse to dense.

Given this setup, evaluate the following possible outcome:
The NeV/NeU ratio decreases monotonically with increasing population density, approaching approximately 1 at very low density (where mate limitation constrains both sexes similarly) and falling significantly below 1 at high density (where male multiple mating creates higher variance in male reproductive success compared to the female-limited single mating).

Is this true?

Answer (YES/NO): YES